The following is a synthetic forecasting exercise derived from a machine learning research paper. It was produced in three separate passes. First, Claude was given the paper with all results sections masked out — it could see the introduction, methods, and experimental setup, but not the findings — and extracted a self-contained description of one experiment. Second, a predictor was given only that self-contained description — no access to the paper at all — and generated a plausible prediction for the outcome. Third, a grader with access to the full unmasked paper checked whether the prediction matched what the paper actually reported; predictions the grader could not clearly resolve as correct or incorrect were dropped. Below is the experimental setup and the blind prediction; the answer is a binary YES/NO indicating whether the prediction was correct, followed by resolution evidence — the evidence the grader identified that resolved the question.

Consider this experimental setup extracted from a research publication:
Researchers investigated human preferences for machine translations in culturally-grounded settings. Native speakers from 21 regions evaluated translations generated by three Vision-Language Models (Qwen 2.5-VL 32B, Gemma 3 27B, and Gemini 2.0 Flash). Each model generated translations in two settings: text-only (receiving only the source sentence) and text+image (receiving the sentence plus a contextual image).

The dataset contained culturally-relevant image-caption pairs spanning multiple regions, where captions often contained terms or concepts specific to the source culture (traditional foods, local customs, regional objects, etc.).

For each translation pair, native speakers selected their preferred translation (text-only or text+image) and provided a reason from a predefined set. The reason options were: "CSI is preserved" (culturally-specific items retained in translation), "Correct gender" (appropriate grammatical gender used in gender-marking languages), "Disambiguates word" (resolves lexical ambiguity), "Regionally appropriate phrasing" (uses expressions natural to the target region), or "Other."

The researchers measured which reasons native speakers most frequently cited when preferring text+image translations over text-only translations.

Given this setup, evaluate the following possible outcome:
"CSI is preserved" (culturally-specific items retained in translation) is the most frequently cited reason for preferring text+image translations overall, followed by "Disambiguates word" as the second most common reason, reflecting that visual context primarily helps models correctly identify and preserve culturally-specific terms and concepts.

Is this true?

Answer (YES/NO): NO